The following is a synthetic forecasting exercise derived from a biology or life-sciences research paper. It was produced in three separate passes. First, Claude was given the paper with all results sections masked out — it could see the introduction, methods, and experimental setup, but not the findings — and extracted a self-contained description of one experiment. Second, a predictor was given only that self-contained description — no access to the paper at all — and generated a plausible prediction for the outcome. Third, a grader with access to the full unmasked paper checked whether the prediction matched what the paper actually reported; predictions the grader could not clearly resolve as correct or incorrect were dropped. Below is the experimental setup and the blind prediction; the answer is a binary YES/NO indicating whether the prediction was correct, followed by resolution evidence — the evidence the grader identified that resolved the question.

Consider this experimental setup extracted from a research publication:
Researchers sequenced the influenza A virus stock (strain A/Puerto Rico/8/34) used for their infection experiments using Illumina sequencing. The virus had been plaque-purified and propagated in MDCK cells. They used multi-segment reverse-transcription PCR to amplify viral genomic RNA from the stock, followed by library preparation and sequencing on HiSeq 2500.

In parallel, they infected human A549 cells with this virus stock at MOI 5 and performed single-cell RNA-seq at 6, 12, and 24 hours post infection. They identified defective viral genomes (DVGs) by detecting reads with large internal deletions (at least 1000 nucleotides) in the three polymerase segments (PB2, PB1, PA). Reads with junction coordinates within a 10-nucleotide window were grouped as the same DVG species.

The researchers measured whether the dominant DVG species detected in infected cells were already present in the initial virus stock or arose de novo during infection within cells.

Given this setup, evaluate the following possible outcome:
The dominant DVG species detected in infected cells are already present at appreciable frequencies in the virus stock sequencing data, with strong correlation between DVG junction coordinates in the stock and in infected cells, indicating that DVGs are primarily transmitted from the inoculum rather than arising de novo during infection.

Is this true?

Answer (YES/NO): YES